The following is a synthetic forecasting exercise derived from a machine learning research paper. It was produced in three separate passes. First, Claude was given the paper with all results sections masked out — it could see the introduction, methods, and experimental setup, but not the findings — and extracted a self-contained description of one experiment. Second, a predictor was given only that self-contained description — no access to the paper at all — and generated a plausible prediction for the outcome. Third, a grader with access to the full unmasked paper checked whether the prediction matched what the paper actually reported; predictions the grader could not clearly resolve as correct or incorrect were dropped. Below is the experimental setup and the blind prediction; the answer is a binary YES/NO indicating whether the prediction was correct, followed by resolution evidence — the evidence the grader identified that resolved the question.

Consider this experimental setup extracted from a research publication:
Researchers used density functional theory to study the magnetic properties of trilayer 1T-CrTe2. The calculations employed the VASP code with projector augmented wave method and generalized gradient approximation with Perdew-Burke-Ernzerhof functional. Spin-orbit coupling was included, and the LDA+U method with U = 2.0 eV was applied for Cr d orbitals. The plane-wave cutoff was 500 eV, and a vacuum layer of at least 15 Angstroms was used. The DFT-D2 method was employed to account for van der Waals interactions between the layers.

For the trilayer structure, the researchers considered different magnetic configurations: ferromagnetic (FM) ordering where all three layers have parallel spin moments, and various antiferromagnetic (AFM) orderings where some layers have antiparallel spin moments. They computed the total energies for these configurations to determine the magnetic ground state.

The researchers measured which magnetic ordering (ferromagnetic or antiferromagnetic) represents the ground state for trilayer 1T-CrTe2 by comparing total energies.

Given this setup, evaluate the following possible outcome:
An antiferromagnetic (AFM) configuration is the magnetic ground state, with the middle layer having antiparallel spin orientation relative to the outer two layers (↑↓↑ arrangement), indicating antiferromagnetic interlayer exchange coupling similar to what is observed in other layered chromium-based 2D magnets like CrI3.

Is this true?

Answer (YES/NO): YES